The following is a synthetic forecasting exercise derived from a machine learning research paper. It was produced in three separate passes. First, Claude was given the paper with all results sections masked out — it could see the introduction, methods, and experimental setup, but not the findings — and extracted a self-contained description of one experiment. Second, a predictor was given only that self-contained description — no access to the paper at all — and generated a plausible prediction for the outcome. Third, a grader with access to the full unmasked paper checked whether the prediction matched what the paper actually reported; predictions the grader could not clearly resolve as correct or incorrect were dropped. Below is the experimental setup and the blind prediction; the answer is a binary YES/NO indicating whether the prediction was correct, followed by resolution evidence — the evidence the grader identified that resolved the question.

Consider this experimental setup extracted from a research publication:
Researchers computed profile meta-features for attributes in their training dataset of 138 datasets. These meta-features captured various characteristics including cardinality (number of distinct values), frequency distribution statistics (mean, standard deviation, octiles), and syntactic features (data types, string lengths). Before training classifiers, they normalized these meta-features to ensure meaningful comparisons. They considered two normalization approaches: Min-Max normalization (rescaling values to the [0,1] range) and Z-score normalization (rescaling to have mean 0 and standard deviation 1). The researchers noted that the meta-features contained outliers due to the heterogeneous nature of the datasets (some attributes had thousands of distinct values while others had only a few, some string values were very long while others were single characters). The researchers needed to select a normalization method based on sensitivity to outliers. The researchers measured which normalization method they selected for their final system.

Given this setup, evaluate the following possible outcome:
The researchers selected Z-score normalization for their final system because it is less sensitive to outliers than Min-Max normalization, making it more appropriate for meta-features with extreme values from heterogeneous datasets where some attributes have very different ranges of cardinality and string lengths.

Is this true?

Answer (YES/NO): YES